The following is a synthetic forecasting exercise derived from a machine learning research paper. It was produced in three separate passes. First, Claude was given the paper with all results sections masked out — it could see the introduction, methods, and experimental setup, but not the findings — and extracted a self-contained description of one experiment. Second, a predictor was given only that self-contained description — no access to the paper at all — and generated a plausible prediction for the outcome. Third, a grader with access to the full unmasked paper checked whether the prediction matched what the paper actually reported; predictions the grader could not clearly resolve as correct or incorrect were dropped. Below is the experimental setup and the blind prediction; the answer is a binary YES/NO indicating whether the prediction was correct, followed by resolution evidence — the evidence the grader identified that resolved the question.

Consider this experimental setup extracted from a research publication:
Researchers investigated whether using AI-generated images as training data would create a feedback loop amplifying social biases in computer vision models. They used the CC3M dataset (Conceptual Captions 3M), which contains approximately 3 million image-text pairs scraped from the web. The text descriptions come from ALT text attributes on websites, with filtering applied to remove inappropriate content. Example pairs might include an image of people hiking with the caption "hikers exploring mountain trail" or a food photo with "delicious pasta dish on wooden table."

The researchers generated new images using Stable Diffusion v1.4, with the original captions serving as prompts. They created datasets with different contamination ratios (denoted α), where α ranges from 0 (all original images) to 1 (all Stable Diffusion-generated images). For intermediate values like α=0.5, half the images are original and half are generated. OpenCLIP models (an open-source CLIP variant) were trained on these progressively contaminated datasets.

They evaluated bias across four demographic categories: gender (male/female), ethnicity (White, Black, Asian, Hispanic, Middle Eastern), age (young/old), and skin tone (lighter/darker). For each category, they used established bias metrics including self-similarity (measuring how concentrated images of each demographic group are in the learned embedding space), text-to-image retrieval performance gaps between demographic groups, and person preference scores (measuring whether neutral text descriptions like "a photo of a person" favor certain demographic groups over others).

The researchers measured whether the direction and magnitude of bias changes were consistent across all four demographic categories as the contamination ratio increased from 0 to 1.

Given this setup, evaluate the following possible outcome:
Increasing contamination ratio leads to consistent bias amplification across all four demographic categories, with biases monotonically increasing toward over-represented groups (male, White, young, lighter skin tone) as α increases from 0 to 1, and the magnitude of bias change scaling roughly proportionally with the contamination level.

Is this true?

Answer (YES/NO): NO